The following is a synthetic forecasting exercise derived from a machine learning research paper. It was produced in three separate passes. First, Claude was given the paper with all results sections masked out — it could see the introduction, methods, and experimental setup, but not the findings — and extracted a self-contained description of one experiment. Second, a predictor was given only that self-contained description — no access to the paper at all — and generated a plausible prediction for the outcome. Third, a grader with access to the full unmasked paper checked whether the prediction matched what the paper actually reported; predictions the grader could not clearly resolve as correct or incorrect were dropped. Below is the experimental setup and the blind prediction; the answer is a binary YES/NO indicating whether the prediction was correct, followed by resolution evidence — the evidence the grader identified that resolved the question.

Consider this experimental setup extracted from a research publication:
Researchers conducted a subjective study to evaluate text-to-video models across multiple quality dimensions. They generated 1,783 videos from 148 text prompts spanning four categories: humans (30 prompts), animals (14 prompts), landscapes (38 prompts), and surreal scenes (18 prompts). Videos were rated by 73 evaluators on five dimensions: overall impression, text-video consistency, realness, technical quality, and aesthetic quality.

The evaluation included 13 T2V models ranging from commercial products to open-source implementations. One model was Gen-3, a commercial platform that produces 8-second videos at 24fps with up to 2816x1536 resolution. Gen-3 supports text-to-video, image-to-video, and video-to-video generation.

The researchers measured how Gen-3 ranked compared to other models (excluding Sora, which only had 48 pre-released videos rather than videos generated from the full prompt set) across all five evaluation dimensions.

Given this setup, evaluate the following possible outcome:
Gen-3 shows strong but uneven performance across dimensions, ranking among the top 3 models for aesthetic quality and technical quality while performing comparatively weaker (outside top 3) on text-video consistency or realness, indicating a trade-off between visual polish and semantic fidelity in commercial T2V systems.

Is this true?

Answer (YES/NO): NO